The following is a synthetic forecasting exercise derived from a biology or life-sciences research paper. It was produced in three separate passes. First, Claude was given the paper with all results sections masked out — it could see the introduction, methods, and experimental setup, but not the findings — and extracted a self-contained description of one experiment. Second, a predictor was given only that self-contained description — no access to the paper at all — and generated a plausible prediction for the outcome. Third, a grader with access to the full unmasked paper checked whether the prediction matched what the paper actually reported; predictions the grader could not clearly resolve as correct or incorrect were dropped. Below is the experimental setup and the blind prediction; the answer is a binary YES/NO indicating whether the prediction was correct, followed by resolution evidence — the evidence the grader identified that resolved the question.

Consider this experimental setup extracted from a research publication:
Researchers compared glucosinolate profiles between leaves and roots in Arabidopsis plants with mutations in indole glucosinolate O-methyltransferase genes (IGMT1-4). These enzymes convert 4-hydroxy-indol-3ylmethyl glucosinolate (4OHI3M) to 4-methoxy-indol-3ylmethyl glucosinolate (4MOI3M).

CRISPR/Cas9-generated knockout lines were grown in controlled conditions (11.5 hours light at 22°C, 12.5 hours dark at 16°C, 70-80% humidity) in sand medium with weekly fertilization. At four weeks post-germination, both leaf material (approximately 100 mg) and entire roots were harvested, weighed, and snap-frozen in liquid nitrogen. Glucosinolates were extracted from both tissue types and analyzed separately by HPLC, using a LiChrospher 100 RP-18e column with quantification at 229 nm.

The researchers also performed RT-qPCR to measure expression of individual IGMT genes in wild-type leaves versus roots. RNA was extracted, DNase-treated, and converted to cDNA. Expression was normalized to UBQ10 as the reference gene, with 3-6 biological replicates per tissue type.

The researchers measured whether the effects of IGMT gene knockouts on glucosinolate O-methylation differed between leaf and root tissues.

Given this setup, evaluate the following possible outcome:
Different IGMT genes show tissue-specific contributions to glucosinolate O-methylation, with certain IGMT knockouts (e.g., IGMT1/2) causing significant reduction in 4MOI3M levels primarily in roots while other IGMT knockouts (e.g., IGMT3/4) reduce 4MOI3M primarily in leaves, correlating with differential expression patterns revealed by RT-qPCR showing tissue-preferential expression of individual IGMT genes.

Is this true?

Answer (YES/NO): NO